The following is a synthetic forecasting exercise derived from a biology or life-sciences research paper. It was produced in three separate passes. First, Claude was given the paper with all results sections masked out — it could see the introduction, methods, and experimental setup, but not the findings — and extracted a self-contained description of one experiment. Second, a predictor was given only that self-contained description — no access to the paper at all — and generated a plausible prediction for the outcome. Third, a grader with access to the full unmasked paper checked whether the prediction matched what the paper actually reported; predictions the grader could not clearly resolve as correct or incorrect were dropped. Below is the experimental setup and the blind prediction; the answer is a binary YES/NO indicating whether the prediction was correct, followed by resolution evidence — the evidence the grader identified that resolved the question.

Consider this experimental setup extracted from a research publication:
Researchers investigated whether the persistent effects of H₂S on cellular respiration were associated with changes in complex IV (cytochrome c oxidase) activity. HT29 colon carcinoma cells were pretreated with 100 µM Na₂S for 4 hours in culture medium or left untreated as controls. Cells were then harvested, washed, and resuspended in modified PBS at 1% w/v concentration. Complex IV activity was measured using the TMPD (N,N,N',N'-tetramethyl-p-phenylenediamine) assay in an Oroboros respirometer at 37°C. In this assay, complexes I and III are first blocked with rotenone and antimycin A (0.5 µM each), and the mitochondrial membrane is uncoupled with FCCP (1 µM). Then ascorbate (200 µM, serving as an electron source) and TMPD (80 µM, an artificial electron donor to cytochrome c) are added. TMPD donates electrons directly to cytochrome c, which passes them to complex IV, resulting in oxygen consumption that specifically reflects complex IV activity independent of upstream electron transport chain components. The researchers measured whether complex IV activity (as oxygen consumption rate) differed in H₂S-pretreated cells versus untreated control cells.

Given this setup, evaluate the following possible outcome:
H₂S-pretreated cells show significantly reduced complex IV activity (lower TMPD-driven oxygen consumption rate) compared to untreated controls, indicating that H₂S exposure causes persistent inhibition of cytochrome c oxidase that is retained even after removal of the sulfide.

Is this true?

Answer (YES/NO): YES